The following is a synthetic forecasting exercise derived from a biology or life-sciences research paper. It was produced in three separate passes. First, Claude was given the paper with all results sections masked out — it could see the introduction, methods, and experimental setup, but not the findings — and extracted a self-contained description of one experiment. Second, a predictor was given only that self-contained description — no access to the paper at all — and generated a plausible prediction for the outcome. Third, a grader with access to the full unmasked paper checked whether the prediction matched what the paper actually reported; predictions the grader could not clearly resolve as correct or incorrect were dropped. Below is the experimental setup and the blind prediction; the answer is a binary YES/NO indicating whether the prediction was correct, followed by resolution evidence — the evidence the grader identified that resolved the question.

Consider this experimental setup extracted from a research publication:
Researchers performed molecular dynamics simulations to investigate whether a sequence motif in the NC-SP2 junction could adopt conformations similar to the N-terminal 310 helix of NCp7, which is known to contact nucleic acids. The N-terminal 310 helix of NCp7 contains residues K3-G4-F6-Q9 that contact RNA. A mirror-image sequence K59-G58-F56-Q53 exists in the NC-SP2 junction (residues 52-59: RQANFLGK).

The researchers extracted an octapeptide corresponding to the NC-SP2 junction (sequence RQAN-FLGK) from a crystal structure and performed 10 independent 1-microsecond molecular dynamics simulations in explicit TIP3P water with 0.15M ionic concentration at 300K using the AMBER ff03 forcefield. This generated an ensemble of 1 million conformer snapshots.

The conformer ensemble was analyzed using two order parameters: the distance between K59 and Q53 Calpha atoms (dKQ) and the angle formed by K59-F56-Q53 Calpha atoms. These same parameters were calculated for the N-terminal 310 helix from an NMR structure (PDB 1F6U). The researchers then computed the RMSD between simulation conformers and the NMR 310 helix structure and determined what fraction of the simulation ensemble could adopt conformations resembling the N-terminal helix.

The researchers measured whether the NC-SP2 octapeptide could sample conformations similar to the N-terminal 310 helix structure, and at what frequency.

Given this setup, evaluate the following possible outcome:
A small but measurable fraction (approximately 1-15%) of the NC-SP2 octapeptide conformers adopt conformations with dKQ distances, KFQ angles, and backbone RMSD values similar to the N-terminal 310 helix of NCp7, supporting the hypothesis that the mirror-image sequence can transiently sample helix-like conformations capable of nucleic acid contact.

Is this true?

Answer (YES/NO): NO